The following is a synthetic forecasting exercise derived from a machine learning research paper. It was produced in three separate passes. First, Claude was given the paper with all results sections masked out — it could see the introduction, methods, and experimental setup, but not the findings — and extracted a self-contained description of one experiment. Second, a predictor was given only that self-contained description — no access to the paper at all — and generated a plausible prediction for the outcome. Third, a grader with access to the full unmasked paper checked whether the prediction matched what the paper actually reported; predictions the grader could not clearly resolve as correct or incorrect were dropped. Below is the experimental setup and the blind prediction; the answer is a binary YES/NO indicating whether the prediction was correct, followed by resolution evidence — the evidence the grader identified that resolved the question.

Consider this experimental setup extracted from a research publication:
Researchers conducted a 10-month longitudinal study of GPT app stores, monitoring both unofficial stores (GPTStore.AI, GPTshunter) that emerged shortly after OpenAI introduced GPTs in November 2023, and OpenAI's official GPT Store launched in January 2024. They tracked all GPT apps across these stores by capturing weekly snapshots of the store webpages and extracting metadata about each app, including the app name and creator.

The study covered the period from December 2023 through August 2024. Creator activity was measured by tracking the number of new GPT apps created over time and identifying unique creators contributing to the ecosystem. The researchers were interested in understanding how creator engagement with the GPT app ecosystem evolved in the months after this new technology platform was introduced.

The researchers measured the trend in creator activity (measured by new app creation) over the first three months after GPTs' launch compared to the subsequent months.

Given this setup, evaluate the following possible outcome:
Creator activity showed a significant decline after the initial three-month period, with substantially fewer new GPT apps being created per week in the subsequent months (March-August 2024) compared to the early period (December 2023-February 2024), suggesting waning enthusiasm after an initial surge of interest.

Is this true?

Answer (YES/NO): YES